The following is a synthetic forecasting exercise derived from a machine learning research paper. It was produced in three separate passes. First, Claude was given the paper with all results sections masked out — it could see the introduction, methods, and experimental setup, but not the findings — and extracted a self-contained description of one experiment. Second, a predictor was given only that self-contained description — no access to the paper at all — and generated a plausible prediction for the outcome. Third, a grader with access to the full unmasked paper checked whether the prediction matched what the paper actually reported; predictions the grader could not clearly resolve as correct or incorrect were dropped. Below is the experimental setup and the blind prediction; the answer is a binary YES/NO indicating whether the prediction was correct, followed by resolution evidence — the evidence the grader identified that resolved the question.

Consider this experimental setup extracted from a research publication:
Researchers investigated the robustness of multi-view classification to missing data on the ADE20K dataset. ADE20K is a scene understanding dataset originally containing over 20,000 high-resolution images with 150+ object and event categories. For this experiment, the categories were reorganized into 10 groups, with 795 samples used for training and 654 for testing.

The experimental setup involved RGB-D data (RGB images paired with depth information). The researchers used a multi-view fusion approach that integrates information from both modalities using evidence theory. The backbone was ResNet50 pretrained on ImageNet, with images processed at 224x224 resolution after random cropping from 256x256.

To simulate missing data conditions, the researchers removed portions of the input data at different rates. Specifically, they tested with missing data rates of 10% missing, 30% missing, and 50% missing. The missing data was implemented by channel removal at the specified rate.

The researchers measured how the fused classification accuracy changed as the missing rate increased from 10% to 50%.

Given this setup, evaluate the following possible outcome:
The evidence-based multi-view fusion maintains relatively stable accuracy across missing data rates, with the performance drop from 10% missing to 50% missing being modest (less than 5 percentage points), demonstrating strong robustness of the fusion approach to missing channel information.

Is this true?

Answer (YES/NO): YES